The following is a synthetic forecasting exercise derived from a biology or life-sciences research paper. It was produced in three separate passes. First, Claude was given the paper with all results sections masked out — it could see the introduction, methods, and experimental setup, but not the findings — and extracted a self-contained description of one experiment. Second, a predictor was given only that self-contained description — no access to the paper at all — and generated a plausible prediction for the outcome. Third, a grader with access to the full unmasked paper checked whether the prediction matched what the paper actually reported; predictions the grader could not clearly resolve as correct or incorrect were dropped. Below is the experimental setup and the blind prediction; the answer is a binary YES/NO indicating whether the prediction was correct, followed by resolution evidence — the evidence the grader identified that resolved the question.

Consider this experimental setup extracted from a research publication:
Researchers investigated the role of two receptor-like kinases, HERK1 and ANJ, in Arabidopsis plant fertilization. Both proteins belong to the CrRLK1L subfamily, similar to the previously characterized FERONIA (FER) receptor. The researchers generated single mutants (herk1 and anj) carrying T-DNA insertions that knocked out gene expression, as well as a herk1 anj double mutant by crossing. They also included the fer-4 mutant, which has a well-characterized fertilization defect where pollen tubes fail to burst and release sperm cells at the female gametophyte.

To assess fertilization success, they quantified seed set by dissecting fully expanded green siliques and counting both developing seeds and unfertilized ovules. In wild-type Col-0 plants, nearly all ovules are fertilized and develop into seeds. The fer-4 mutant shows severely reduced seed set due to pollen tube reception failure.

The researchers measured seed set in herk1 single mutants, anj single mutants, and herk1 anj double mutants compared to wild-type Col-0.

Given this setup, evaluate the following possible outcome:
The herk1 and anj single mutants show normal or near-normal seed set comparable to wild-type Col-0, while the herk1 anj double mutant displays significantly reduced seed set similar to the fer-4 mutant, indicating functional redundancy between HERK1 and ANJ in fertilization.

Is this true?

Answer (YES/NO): YES